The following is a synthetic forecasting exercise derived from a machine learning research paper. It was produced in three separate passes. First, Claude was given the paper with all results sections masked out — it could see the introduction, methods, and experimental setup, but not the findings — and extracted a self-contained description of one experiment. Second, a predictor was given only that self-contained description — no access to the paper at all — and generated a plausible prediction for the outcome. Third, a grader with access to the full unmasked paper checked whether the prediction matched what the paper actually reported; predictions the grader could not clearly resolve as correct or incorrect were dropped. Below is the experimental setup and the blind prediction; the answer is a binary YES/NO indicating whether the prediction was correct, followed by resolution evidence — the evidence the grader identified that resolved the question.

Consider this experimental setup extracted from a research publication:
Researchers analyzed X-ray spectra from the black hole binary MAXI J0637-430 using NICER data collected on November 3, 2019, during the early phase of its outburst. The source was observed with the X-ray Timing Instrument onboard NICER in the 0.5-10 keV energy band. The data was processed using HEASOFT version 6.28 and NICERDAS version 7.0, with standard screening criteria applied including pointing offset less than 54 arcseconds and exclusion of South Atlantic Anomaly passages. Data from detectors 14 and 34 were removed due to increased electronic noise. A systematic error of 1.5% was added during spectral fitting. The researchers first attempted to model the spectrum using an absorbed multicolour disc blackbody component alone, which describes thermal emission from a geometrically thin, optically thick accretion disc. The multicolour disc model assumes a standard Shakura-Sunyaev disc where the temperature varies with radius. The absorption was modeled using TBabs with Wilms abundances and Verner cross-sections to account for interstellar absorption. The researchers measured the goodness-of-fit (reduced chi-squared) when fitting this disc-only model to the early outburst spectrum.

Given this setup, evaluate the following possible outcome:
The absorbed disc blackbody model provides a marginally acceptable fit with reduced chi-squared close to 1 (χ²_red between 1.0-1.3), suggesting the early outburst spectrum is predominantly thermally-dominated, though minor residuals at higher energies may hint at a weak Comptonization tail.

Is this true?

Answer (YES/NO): NO